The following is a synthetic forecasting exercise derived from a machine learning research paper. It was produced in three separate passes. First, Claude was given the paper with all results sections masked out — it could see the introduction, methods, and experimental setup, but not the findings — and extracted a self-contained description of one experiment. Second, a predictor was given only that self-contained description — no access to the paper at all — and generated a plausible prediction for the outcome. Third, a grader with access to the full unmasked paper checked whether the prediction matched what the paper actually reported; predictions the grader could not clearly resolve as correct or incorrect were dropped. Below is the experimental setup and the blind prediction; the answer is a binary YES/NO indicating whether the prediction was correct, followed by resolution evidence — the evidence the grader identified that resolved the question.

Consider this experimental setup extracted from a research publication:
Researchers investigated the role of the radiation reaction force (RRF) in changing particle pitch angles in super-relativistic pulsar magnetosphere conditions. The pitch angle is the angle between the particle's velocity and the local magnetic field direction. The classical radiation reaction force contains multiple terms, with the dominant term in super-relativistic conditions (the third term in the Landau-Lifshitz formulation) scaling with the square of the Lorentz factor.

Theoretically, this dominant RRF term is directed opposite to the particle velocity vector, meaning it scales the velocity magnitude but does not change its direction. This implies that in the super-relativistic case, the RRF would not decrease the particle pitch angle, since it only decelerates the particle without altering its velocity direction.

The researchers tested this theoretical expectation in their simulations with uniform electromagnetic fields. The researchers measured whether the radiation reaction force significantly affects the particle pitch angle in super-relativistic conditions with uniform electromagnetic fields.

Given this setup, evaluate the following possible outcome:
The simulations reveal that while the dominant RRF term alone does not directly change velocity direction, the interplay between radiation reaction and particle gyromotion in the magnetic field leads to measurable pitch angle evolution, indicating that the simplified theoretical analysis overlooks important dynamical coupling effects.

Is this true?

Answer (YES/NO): NO